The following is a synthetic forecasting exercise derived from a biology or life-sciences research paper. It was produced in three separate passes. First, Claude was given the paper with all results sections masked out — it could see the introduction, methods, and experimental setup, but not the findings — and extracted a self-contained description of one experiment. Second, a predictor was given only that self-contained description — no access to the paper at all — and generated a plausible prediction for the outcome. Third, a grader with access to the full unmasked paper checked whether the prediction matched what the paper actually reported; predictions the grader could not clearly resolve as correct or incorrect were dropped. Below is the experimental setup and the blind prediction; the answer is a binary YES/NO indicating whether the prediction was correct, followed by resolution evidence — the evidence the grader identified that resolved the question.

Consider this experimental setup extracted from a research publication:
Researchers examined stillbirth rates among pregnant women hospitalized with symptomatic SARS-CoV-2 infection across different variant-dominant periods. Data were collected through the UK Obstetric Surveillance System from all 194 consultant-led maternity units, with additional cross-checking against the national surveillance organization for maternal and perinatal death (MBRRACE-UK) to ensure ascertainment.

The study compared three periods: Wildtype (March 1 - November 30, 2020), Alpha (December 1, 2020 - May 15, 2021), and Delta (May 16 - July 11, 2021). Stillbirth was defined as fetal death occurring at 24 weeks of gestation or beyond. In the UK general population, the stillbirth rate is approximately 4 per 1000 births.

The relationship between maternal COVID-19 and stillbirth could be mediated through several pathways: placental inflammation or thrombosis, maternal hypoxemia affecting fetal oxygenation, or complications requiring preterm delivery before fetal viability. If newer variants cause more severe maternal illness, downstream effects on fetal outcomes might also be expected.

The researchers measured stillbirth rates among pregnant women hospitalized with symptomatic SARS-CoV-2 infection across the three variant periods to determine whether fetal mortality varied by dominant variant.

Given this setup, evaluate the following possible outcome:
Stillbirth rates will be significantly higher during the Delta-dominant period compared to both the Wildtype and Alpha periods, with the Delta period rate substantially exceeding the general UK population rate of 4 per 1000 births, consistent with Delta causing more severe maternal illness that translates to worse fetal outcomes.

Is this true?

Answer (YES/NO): NO